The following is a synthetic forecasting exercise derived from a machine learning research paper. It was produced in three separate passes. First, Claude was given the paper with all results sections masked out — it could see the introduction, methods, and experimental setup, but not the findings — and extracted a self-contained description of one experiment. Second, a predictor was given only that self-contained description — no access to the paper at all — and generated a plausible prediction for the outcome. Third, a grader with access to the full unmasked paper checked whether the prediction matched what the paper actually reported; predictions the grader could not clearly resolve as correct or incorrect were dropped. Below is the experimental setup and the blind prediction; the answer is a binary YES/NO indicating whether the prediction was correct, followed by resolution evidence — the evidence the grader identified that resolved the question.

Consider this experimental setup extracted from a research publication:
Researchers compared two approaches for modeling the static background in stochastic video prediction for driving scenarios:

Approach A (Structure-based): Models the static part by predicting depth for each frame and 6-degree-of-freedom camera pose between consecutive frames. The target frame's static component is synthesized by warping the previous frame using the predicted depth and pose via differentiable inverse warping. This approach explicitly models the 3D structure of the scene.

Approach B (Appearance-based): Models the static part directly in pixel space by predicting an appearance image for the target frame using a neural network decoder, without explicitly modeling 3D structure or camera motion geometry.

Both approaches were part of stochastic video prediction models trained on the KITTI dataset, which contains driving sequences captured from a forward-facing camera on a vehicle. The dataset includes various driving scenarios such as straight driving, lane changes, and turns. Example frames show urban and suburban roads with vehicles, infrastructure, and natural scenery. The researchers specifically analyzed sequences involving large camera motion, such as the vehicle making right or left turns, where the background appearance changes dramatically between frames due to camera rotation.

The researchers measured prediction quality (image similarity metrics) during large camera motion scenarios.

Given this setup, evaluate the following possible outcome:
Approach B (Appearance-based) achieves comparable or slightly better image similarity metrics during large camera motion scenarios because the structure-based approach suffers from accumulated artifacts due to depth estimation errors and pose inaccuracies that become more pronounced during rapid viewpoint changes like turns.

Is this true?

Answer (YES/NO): NO